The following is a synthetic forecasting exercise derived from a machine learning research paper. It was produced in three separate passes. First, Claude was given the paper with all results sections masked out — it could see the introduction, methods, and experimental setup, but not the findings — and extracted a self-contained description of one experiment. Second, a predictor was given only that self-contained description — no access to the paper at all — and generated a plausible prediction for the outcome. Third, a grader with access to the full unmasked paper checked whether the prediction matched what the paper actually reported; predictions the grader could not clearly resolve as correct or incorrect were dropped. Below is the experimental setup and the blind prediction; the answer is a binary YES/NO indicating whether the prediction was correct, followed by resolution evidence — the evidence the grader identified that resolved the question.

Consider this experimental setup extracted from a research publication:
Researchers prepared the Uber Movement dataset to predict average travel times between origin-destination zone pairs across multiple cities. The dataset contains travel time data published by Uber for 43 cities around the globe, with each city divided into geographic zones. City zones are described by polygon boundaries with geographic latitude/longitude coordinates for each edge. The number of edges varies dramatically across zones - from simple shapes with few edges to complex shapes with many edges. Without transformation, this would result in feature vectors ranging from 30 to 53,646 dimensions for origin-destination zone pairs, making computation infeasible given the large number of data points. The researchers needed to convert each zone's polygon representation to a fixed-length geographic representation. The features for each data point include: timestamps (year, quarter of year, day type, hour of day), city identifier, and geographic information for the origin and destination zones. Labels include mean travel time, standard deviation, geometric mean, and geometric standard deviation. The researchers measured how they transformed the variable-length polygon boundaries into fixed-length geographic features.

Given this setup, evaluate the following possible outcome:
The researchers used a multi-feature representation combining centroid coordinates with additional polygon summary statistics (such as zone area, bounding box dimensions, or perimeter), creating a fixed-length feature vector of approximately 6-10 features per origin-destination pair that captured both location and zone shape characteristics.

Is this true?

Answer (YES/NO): NO